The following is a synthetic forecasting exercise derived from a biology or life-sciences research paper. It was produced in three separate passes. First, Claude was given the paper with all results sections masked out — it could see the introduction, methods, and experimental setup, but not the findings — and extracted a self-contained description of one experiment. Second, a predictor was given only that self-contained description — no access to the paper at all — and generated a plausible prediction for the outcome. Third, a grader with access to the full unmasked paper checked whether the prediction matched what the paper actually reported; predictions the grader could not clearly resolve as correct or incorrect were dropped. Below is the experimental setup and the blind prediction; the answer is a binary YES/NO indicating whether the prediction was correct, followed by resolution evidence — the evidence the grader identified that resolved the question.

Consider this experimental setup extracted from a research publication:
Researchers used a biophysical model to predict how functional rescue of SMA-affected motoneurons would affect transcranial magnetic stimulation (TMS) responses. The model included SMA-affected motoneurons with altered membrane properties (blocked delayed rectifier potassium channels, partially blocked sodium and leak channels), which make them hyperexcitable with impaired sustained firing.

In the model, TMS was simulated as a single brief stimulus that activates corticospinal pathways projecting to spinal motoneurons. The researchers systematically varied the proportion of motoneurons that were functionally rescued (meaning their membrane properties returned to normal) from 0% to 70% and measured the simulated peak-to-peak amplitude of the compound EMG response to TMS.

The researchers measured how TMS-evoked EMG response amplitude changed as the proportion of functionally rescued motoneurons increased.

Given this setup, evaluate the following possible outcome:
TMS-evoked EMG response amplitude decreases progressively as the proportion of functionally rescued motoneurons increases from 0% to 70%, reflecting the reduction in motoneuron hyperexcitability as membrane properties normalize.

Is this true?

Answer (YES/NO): YES